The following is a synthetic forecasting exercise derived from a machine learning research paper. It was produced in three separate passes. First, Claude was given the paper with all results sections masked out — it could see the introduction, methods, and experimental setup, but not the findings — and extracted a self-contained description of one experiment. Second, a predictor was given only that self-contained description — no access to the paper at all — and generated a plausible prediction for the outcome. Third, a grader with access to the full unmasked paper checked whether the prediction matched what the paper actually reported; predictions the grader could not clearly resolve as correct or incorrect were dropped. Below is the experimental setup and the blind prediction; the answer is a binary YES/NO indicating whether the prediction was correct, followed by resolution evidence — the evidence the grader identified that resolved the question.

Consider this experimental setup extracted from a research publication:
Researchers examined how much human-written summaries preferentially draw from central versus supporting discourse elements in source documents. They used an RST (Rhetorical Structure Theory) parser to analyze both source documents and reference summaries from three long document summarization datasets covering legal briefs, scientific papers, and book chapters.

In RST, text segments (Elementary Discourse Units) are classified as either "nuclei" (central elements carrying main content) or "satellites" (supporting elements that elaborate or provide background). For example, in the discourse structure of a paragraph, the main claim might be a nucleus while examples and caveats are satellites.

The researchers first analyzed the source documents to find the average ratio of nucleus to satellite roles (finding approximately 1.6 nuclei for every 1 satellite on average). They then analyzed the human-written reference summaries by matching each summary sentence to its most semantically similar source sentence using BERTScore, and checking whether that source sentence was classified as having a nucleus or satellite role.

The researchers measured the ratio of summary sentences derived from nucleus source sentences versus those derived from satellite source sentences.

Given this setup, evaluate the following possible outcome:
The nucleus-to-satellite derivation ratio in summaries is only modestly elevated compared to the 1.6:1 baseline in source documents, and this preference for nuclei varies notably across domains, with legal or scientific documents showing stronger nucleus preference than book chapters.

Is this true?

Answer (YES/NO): NO